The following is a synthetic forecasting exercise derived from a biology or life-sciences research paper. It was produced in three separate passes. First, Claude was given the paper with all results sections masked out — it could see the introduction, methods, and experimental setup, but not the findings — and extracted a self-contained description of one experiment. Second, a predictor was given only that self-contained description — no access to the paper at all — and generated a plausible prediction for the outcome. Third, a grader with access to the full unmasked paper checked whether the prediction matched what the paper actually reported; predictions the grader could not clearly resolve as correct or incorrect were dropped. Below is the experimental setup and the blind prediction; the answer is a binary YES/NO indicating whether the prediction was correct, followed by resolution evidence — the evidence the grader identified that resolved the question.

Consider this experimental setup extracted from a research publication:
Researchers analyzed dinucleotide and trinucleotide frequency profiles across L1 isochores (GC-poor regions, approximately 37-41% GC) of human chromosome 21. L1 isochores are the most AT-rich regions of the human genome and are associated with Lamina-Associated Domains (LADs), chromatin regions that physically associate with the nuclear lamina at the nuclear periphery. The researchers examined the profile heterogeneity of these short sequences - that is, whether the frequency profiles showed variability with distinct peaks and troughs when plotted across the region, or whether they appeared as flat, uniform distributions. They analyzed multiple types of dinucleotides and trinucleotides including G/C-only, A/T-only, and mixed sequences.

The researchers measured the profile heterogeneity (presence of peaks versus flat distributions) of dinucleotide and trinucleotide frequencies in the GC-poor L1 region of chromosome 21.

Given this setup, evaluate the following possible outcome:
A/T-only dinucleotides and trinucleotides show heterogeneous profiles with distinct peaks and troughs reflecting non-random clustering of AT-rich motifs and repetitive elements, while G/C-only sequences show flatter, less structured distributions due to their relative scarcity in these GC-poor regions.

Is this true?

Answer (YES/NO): NO